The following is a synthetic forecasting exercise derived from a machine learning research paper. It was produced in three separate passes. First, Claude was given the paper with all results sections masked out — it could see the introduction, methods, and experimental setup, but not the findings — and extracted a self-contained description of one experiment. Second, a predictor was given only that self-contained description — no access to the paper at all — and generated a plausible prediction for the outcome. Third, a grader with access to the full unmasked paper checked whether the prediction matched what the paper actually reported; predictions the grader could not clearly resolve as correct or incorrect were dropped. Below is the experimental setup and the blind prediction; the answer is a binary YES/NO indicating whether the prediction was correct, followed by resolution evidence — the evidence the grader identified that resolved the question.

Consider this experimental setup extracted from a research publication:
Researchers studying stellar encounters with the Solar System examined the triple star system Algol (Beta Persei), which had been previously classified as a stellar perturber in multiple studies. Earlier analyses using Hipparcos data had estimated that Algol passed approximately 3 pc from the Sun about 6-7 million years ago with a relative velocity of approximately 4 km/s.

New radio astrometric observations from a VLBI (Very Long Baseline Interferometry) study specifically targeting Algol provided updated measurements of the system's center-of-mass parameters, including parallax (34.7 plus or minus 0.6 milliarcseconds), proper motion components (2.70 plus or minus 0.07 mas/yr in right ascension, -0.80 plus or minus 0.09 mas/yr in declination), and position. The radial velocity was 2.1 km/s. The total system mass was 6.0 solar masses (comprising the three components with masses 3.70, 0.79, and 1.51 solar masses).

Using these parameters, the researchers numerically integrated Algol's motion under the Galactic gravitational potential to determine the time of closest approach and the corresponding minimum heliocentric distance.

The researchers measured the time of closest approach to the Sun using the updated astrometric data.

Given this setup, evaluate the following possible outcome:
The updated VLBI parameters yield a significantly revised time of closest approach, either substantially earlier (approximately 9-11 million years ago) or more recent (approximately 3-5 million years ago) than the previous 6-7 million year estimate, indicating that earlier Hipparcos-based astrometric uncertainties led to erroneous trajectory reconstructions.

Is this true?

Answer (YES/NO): NO